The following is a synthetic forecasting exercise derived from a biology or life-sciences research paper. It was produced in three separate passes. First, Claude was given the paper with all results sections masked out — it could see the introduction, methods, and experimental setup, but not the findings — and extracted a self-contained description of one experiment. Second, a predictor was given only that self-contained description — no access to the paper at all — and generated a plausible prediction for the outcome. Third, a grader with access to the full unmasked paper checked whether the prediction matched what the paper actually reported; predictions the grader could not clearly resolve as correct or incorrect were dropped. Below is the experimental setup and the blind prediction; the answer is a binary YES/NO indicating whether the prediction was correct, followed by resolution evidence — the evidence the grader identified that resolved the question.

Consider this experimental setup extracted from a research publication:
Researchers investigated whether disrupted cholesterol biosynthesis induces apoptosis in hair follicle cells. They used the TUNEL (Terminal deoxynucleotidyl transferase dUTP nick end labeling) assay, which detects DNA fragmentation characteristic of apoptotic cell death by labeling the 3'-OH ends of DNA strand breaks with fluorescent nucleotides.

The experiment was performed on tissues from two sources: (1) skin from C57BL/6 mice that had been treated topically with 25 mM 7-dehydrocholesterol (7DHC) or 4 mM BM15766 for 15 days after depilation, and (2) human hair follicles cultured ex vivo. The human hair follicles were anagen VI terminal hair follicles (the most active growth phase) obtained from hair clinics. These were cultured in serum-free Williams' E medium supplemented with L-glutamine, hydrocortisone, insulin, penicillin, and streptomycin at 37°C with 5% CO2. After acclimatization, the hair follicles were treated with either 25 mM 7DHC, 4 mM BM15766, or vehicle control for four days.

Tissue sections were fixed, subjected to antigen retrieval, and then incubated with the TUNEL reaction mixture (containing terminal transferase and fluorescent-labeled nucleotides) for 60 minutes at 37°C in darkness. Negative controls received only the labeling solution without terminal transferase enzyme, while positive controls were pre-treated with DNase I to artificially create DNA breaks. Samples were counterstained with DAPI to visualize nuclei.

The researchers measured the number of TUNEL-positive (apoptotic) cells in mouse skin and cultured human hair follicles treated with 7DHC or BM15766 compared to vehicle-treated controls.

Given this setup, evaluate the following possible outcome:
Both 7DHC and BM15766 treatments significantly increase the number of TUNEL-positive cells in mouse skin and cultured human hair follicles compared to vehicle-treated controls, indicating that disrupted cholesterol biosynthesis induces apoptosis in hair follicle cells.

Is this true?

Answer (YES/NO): YES